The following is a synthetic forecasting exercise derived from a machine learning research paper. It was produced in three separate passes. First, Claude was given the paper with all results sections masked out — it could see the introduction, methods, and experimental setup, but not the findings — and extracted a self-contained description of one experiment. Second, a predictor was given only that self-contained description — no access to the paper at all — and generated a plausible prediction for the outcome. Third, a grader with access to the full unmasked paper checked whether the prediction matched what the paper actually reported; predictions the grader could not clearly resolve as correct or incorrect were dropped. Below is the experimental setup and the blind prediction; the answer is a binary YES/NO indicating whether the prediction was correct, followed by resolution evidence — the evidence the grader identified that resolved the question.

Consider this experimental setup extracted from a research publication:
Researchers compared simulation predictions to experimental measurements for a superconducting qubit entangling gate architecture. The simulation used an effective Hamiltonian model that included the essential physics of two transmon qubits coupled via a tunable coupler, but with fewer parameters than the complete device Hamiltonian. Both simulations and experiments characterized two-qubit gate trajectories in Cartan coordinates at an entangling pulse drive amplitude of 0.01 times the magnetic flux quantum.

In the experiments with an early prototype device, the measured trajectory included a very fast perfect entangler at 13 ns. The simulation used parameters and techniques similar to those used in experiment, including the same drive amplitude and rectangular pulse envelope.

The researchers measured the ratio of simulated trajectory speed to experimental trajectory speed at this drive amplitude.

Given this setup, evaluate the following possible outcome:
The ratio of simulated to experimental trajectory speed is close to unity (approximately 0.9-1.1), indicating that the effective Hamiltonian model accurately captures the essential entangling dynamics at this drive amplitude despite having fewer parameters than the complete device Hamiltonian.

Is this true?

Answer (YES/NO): NO